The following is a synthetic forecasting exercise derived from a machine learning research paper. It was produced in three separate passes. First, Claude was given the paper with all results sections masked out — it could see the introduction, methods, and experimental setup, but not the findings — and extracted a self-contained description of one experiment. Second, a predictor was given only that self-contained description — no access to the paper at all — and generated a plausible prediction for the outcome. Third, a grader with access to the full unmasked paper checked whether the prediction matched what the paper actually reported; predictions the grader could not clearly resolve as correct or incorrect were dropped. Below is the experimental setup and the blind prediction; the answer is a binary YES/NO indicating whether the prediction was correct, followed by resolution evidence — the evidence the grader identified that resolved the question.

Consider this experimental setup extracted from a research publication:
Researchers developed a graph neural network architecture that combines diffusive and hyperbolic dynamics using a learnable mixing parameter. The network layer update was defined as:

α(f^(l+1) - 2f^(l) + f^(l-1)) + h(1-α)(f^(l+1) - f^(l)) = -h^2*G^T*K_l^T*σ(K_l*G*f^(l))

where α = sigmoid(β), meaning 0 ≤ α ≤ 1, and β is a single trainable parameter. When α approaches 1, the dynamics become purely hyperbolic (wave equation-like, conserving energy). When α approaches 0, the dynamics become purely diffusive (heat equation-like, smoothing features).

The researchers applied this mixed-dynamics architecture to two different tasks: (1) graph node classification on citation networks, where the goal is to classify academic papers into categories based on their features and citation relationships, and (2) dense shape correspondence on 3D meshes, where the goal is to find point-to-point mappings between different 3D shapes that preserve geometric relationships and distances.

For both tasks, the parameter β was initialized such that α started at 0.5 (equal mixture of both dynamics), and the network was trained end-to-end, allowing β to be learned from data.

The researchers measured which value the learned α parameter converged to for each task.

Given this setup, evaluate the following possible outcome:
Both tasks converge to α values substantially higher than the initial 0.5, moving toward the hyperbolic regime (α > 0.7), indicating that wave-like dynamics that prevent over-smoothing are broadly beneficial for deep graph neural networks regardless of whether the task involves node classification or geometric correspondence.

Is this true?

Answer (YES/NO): NO